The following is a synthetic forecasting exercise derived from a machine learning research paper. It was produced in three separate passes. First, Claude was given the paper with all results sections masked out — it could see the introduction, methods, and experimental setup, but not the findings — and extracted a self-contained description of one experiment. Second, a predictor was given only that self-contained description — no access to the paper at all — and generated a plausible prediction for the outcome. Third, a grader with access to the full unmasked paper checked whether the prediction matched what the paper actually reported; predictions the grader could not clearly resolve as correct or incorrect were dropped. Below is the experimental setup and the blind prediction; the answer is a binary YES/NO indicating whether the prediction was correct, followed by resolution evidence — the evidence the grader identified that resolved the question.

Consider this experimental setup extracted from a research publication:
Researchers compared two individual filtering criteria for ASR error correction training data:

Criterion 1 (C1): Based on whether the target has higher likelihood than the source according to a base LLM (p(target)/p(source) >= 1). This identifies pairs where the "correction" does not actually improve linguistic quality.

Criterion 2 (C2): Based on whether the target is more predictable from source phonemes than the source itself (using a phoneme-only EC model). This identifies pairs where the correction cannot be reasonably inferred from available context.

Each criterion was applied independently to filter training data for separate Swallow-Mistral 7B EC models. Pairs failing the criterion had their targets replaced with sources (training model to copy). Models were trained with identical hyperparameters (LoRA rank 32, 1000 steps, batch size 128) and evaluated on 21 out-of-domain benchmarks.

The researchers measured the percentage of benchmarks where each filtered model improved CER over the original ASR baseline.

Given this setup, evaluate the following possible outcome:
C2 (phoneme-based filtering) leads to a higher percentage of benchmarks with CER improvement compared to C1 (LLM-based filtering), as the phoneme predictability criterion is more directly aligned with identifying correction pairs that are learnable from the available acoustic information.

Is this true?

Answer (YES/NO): NO